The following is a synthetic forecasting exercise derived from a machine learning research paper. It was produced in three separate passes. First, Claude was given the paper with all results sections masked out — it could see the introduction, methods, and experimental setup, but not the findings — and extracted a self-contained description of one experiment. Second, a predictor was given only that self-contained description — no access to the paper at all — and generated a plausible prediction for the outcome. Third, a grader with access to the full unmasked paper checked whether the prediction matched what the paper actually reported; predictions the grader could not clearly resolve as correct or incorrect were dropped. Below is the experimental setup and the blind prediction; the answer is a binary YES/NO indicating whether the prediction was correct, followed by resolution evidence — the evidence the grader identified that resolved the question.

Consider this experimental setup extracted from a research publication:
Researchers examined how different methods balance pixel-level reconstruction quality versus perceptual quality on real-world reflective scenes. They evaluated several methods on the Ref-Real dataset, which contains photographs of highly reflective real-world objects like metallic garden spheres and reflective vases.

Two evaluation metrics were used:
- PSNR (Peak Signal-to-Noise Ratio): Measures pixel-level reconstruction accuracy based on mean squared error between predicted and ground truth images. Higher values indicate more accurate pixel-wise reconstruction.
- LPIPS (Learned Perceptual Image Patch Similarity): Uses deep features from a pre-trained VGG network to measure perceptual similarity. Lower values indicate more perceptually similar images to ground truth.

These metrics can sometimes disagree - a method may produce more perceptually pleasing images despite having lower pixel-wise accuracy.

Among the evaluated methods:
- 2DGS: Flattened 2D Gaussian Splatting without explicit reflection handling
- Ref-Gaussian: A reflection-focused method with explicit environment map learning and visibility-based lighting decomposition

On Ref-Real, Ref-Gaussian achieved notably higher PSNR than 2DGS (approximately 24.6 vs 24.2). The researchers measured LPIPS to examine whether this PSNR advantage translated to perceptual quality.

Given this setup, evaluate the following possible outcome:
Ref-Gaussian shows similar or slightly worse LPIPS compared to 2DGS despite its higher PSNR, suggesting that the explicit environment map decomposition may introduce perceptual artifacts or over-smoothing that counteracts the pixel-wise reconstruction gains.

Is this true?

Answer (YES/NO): NO